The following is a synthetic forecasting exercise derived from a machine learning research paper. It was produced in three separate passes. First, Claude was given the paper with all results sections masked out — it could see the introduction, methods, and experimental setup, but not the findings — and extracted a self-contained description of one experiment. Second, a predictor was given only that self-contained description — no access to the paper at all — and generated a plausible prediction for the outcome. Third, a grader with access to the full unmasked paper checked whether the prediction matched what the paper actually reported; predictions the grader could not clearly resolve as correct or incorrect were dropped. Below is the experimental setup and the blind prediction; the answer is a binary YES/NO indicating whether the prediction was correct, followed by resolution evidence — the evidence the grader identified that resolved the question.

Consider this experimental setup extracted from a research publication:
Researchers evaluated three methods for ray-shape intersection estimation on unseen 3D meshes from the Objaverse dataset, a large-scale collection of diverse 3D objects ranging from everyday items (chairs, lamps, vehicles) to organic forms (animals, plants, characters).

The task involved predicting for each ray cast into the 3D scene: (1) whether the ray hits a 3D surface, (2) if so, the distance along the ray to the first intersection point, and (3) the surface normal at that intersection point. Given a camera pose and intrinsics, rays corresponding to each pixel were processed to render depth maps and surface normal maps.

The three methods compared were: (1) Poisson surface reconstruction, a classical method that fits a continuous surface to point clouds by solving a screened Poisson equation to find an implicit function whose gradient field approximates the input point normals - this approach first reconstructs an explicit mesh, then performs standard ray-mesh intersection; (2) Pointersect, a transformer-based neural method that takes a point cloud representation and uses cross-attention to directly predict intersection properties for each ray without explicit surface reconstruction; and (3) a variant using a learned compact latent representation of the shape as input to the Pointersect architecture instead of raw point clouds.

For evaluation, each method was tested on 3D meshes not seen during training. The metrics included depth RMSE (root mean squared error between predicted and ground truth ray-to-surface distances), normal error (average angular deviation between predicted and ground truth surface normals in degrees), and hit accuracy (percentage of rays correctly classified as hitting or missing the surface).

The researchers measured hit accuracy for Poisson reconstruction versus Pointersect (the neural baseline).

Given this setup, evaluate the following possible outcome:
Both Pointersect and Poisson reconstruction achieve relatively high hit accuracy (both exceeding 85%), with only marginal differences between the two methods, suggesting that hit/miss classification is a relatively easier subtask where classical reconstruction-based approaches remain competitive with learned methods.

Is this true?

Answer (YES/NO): NO